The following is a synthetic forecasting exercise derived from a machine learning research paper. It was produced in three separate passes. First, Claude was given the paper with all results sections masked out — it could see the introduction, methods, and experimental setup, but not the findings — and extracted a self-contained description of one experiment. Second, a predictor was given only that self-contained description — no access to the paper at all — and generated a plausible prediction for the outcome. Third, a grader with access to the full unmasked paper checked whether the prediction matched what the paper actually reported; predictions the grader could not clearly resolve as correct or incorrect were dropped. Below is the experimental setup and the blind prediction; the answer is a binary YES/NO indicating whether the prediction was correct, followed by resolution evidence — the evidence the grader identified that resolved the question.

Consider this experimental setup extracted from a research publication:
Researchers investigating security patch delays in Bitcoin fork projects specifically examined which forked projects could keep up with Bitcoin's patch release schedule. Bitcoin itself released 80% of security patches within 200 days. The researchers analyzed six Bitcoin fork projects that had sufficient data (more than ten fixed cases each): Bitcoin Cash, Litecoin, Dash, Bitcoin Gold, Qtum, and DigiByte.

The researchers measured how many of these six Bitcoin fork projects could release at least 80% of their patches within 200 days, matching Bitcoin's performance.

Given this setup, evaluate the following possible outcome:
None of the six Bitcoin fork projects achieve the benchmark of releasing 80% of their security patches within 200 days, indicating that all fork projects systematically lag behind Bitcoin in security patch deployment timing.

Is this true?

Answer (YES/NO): NO